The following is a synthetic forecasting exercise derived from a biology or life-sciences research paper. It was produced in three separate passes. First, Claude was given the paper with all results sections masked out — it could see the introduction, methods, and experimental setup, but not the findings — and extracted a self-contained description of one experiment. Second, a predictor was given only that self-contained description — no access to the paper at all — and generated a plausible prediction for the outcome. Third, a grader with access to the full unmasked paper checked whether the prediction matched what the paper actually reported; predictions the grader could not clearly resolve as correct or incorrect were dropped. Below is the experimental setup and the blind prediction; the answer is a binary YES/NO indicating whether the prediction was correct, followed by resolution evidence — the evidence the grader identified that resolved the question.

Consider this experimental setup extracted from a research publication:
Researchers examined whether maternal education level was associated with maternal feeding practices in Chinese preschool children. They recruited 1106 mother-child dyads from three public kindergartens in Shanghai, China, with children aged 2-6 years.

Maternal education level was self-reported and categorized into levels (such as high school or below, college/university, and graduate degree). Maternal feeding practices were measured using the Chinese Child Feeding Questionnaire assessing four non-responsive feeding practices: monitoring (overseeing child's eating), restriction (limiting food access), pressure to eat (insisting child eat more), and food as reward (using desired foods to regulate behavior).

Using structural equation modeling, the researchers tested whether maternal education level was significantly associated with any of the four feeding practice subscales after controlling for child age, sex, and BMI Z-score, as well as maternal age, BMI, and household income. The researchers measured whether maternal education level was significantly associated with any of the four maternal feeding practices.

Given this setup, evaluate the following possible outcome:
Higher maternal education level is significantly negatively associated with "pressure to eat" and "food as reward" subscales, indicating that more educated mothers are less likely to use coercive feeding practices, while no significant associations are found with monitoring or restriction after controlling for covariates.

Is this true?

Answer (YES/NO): YES